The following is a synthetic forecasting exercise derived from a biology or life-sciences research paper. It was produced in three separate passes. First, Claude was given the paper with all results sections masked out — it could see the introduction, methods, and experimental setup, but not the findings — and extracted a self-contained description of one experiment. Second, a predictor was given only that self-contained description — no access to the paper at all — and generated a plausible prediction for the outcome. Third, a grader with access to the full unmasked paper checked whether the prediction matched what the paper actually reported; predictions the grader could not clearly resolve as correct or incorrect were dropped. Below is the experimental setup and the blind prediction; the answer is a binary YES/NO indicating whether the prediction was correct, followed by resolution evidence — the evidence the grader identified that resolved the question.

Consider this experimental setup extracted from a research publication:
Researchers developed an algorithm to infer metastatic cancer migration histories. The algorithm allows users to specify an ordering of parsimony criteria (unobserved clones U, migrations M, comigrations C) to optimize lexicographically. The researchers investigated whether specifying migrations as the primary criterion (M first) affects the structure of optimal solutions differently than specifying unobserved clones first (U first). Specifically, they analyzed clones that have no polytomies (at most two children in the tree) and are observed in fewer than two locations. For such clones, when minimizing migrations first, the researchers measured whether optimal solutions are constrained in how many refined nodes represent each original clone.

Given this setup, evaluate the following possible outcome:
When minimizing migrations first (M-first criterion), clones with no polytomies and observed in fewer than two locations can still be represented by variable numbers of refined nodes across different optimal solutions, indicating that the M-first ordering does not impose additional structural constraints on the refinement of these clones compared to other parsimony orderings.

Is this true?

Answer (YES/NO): NO